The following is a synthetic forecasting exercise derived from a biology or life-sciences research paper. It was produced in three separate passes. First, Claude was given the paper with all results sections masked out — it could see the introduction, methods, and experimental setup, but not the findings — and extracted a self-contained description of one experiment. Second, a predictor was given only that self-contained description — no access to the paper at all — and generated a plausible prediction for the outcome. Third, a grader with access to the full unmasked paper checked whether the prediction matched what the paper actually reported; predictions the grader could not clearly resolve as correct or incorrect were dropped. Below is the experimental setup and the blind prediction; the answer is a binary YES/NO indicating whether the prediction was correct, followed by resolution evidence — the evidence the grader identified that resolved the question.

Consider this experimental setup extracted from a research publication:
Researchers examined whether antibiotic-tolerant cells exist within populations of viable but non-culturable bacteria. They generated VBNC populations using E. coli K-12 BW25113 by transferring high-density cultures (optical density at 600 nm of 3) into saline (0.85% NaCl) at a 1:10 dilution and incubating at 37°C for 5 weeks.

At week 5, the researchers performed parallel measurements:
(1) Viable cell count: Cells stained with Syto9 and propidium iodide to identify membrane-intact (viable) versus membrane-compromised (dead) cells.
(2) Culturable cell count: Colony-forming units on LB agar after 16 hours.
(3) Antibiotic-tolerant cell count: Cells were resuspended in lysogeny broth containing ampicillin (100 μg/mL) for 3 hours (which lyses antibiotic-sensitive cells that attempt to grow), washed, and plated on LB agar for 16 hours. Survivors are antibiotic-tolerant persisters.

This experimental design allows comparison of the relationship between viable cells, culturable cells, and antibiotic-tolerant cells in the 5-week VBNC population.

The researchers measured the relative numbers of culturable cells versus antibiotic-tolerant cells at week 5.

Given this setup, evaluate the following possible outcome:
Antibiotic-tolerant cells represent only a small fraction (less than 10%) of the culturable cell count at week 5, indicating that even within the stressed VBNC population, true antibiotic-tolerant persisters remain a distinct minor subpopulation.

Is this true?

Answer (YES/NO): NO